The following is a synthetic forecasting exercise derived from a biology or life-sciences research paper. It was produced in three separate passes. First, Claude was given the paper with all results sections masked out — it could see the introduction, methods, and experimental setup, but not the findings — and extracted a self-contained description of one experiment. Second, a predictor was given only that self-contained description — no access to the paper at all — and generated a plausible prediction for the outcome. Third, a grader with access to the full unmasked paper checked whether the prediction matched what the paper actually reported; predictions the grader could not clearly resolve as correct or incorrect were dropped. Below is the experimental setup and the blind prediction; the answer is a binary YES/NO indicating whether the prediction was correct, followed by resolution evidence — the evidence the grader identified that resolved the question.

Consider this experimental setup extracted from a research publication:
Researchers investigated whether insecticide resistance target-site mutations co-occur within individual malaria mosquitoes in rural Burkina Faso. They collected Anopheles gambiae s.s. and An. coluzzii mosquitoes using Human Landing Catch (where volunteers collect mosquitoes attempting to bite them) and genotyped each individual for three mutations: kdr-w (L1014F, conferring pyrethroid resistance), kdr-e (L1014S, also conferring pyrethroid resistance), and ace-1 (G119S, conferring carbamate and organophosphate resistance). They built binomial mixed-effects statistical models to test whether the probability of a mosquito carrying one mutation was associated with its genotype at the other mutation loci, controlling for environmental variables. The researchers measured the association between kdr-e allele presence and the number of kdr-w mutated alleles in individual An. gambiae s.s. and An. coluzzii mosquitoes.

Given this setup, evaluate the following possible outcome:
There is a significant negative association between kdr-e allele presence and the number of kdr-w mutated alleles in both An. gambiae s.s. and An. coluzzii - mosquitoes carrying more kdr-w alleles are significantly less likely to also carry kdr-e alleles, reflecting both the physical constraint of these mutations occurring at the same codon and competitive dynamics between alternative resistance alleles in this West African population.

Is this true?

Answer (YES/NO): YES